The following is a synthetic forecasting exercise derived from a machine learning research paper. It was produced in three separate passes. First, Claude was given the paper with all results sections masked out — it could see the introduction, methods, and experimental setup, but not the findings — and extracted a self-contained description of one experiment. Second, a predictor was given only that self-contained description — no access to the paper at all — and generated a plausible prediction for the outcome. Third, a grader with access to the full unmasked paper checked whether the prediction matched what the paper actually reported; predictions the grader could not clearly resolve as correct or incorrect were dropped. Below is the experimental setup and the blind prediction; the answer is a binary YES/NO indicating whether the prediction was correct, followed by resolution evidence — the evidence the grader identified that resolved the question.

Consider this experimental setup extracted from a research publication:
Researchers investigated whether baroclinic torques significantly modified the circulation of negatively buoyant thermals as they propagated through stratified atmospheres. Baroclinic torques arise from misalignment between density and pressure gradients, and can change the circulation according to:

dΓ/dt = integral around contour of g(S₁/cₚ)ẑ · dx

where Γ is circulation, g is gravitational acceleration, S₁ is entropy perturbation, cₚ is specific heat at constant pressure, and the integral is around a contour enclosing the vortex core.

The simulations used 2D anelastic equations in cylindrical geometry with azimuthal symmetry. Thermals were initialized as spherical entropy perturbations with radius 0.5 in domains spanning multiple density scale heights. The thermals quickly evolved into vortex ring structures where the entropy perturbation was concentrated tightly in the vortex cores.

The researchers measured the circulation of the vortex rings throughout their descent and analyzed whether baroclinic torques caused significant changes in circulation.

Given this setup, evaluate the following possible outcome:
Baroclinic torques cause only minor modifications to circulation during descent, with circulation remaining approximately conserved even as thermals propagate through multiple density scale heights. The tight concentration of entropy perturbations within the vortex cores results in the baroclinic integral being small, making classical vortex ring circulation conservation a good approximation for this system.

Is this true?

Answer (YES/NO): YES